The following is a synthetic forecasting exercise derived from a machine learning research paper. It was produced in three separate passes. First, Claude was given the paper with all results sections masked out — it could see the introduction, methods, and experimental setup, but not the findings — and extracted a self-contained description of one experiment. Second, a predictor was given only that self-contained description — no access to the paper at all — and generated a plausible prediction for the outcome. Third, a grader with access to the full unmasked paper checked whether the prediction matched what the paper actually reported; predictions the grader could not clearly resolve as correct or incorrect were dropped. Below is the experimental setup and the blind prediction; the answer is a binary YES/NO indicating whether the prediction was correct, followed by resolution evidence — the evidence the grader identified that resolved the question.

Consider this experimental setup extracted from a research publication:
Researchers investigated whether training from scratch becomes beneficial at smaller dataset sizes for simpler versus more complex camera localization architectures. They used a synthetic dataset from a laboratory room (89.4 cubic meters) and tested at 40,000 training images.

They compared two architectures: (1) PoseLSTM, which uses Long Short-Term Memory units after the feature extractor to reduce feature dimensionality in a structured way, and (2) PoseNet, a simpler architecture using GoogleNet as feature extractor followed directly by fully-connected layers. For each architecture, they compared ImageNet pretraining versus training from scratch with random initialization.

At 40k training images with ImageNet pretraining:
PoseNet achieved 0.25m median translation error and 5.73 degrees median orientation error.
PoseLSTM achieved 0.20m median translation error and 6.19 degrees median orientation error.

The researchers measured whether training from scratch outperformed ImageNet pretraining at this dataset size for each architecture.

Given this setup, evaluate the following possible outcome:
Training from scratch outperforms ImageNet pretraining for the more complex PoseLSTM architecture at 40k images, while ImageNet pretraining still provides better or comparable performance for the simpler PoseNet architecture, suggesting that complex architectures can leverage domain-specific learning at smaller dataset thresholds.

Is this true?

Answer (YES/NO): YES